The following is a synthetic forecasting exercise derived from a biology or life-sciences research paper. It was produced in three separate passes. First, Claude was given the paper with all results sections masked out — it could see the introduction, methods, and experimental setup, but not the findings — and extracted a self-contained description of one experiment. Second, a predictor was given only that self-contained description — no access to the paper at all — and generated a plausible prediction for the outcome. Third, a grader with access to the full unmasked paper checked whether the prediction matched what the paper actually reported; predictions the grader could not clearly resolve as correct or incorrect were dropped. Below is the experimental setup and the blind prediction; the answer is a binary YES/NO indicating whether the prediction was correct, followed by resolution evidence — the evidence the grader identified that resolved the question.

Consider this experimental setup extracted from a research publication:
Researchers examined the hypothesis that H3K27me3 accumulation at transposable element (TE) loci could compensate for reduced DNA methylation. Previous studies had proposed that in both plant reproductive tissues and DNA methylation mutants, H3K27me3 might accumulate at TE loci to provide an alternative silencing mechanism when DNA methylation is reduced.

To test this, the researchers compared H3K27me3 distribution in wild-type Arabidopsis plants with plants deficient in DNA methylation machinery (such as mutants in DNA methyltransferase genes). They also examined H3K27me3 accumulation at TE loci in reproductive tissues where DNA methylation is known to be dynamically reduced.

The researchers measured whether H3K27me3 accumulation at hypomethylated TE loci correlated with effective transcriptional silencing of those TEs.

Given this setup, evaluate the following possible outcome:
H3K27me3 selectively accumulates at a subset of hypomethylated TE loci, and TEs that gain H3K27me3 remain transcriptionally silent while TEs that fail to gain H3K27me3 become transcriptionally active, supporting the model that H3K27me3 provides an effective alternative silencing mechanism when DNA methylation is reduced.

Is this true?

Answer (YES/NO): NO